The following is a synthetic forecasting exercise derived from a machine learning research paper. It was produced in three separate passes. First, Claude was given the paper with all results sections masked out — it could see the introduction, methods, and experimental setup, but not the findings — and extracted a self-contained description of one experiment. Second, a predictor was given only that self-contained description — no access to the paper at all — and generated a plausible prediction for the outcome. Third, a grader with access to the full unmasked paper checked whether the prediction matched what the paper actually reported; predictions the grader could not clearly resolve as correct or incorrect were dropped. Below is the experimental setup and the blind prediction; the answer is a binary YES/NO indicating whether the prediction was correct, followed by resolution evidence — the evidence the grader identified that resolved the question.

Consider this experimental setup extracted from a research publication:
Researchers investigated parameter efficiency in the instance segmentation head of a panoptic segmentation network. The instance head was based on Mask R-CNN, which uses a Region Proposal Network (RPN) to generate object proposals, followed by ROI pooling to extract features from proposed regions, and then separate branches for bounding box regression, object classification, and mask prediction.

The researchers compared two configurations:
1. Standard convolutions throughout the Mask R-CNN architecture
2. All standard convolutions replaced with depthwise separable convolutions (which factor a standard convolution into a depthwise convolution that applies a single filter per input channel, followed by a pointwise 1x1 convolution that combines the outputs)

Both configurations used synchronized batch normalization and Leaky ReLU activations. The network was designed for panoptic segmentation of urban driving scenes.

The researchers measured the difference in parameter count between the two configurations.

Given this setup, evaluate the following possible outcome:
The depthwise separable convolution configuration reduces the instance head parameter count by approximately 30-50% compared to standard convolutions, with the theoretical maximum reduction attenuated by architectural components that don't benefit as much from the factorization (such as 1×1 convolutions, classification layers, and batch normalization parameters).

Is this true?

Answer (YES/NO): NO